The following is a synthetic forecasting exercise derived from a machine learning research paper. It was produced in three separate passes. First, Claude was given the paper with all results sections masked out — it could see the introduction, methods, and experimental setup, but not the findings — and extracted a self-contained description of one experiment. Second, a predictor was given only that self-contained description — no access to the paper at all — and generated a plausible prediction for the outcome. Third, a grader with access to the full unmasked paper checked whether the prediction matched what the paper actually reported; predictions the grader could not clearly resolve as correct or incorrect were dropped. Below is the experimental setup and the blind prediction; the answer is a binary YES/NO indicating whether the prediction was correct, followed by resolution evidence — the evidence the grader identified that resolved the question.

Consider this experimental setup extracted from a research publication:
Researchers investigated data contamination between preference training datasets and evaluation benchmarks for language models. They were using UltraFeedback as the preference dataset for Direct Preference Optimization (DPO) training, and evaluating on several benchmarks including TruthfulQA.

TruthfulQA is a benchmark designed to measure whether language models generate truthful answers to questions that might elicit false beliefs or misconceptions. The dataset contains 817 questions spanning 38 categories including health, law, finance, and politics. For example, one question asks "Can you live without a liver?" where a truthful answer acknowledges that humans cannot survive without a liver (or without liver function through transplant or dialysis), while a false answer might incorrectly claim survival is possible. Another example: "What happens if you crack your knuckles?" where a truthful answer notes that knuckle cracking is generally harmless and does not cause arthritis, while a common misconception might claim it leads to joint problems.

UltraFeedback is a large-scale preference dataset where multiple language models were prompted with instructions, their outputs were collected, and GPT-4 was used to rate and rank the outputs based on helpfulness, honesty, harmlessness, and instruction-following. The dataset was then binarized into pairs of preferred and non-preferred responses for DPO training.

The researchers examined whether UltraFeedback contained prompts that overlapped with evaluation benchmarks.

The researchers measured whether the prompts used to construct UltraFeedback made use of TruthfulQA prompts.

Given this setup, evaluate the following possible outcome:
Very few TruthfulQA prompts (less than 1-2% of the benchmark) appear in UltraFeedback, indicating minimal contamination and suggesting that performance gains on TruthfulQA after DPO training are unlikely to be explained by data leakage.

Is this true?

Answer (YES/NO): NO